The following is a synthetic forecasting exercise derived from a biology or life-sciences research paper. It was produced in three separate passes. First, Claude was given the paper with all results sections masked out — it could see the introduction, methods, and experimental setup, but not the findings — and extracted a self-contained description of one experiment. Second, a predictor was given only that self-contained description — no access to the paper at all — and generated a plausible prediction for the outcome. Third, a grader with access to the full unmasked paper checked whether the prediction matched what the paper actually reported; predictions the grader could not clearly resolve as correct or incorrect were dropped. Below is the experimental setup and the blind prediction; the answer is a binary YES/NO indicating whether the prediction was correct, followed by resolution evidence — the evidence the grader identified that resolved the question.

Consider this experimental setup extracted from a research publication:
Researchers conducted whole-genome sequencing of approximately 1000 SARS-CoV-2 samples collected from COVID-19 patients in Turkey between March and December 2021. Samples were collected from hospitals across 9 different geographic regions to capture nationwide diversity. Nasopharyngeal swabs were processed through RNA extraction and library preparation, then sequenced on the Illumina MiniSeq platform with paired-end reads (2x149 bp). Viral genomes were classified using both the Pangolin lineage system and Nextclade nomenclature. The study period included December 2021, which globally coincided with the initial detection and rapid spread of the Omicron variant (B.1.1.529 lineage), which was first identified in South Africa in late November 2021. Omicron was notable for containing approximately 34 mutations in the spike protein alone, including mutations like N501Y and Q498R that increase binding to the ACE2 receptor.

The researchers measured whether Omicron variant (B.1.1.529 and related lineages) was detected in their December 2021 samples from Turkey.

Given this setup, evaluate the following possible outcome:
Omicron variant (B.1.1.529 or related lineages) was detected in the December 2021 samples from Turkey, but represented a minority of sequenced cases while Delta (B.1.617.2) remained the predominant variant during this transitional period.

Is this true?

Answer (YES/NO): NO